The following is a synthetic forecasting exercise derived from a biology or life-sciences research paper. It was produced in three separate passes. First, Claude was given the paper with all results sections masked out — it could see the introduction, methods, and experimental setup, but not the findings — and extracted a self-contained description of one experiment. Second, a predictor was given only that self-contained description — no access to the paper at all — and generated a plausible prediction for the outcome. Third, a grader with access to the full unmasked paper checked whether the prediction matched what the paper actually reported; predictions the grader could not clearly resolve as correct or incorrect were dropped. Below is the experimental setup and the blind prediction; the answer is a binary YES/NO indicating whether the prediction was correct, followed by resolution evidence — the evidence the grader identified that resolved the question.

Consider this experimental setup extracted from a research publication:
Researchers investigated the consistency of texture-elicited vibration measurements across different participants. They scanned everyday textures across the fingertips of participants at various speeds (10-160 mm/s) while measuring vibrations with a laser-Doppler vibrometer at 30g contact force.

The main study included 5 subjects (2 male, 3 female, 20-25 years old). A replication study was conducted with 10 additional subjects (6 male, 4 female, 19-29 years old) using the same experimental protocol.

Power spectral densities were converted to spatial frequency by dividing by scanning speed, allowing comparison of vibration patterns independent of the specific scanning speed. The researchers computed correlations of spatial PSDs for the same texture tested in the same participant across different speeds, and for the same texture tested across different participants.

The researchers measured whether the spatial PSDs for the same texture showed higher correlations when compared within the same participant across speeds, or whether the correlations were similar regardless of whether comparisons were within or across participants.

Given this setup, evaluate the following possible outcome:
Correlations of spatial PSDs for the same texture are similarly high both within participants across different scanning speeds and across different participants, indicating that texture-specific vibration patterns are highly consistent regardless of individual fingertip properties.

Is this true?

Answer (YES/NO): YES